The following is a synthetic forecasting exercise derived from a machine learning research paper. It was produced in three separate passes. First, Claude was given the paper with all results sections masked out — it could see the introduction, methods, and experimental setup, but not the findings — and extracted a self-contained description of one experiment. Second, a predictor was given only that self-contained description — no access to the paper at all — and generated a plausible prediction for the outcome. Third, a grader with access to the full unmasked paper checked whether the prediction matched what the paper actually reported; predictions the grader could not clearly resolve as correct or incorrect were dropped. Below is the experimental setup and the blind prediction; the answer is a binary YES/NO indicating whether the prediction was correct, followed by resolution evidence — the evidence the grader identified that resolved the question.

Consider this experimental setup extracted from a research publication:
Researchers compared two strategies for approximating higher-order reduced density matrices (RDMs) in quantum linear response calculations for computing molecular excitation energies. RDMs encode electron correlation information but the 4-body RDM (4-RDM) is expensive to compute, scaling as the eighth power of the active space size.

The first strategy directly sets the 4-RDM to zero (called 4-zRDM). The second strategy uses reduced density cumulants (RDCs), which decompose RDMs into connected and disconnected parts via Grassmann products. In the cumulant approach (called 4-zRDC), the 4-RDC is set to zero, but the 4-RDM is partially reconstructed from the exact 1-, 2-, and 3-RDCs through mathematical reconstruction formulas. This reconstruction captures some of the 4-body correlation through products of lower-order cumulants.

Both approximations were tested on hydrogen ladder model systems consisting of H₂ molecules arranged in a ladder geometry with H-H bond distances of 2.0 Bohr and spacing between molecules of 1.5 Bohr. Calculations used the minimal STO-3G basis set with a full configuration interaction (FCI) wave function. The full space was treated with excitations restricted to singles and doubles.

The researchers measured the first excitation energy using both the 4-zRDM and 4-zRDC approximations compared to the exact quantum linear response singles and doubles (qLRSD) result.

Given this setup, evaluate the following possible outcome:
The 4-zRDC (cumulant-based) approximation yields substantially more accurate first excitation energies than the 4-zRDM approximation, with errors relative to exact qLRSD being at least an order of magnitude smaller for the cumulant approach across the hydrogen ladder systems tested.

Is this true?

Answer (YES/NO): NO